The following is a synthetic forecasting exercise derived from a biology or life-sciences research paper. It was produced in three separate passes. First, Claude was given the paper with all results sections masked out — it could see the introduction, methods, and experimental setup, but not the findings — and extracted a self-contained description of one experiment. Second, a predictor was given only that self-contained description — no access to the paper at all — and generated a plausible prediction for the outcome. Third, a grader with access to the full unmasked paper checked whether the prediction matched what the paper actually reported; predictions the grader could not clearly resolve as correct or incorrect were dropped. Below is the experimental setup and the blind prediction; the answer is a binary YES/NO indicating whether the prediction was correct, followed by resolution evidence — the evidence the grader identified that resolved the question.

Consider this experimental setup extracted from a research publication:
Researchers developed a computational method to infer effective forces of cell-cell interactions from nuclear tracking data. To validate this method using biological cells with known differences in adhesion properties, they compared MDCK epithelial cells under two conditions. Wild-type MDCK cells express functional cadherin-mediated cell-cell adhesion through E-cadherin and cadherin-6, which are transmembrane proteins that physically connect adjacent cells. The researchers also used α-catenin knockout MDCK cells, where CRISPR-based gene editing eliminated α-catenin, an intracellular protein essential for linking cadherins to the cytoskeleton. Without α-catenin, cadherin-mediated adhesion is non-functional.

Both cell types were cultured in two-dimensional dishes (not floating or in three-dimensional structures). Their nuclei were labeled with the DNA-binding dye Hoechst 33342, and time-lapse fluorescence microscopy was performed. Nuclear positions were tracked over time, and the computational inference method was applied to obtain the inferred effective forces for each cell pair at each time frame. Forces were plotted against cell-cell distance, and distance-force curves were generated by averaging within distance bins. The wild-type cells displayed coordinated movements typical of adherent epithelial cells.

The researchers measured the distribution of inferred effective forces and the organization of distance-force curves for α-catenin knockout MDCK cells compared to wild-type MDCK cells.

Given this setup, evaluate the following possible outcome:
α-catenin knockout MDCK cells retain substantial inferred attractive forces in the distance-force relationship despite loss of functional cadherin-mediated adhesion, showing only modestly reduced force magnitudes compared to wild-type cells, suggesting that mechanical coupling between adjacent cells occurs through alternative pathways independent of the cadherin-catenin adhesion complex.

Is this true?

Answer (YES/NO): NO